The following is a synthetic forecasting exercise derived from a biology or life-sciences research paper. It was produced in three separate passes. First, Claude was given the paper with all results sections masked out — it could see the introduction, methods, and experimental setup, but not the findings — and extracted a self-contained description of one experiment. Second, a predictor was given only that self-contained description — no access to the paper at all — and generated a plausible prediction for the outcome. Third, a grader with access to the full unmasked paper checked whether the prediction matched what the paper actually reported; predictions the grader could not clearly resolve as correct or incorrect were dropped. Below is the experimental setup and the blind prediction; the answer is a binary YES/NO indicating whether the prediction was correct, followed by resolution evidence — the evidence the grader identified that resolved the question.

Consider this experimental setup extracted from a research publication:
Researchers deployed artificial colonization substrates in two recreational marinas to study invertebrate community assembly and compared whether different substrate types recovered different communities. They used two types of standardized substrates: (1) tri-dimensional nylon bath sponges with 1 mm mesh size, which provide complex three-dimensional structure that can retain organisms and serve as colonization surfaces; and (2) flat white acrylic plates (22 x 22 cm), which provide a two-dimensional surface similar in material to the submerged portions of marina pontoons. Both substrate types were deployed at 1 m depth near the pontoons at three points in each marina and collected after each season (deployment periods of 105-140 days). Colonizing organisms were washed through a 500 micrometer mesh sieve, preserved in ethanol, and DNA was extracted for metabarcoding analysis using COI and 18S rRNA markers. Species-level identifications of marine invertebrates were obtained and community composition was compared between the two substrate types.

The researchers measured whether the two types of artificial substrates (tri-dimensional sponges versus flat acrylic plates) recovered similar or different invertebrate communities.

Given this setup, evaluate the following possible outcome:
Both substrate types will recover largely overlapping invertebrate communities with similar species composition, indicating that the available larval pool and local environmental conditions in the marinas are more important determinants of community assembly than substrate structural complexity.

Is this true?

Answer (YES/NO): NO